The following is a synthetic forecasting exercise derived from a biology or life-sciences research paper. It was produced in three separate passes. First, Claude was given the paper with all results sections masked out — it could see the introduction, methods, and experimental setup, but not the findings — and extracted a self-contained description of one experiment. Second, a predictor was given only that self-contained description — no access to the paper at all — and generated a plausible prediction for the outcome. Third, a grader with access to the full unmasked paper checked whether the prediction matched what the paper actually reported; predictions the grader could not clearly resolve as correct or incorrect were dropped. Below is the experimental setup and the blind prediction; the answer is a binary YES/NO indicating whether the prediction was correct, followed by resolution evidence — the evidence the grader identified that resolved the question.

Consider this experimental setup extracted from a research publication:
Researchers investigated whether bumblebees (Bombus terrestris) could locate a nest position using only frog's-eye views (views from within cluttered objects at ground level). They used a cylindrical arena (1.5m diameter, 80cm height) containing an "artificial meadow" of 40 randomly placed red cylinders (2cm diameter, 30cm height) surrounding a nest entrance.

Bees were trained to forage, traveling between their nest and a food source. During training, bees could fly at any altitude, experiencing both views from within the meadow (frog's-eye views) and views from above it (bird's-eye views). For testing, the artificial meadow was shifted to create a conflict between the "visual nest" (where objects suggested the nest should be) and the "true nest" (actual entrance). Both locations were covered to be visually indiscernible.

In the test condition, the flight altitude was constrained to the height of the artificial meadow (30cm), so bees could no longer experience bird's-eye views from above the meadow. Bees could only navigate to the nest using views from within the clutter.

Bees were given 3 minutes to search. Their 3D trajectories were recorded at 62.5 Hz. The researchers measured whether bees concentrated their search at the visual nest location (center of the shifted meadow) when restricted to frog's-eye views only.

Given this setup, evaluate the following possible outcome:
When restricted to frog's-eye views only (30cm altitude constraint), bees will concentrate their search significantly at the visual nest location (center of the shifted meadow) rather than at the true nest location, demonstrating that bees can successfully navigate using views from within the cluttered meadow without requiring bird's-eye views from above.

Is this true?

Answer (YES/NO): YES